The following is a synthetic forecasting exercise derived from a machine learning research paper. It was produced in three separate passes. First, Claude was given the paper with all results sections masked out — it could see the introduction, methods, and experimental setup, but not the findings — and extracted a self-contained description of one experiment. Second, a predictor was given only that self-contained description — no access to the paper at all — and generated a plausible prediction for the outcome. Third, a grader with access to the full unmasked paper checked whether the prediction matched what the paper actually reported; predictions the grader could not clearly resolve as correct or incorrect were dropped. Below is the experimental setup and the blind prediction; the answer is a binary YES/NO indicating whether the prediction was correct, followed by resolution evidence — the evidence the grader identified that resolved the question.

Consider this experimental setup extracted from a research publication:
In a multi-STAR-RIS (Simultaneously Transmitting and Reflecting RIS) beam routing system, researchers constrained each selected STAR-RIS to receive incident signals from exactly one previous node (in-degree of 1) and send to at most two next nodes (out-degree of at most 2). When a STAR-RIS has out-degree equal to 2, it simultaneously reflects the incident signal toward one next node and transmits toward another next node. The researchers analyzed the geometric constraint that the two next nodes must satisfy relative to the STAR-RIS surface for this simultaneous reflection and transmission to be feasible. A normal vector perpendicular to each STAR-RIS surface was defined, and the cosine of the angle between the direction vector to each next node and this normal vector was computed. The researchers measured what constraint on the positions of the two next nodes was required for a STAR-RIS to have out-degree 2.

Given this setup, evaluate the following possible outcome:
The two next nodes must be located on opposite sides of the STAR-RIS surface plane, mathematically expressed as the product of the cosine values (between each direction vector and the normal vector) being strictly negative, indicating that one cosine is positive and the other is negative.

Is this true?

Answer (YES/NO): YES